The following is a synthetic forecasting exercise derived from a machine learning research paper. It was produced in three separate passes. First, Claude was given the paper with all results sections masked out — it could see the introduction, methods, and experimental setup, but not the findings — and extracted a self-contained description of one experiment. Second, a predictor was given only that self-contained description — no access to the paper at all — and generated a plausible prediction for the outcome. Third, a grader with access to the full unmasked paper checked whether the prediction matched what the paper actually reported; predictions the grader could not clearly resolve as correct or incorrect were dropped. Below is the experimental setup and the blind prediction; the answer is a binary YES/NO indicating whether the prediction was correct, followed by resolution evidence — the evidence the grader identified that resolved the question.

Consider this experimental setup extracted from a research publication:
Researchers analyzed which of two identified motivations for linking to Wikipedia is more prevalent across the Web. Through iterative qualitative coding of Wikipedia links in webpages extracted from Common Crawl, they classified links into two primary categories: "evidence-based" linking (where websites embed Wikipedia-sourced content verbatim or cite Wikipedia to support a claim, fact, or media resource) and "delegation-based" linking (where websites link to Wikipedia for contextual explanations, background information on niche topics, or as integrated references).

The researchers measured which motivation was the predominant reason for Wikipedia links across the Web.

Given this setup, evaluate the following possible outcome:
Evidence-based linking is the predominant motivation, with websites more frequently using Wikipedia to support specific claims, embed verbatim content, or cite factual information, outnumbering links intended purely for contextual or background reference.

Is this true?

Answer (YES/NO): NO